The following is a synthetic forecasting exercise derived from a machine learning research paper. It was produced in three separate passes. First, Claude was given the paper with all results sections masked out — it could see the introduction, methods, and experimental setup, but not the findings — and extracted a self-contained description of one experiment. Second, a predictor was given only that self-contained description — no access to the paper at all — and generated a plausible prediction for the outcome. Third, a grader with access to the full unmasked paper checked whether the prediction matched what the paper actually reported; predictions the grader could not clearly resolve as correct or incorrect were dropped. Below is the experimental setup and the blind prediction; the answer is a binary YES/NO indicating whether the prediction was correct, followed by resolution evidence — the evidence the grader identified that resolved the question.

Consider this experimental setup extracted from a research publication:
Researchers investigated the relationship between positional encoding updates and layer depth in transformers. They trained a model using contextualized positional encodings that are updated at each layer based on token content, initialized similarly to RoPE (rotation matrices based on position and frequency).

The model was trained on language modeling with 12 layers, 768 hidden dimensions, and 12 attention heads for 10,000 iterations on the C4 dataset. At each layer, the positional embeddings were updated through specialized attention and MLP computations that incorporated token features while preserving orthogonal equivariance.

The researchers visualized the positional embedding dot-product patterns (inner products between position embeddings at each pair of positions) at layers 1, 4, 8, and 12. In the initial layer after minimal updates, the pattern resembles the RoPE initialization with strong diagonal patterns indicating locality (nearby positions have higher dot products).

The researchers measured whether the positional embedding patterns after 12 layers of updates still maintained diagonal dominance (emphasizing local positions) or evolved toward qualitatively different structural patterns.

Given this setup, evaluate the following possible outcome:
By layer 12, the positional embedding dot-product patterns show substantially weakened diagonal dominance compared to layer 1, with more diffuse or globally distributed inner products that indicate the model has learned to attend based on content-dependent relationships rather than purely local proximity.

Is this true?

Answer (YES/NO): YES